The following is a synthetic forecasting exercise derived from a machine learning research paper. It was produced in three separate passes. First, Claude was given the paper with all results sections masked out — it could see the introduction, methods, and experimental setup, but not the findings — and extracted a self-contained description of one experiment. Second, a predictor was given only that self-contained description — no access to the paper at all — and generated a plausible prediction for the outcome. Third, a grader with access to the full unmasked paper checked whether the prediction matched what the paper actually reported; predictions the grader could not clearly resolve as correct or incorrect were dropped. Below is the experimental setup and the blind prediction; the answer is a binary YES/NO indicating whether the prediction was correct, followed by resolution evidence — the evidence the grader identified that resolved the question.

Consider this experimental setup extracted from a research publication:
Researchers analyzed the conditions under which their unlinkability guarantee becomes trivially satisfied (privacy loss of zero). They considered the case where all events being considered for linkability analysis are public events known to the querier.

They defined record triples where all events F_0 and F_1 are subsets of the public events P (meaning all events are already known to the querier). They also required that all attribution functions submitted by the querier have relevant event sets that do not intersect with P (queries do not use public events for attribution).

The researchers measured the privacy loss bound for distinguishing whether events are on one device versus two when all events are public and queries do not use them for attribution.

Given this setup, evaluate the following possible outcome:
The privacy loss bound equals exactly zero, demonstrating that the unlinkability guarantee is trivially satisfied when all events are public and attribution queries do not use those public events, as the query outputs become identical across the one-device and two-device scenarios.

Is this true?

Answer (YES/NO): YES